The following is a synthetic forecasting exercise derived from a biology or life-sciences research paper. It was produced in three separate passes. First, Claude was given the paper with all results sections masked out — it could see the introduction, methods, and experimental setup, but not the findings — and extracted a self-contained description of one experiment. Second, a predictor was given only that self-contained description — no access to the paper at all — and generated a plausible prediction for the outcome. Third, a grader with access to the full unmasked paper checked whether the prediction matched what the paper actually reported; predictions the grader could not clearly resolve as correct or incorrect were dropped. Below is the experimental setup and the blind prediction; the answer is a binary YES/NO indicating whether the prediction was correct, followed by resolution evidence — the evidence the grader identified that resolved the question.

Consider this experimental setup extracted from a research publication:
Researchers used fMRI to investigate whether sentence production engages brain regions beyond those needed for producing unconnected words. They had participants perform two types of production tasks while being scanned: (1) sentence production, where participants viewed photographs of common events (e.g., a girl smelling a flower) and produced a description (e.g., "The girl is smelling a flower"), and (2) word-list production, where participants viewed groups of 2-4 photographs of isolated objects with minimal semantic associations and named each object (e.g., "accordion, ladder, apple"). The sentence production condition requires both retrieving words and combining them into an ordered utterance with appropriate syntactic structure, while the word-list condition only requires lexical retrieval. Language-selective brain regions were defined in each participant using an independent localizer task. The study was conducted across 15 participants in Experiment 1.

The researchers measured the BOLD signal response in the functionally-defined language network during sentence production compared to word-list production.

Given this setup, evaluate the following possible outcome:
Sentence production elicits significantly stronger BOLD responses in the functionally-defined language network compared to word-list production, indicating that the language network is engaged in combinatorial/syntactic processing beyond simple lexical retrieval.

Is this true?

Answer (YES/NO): YES